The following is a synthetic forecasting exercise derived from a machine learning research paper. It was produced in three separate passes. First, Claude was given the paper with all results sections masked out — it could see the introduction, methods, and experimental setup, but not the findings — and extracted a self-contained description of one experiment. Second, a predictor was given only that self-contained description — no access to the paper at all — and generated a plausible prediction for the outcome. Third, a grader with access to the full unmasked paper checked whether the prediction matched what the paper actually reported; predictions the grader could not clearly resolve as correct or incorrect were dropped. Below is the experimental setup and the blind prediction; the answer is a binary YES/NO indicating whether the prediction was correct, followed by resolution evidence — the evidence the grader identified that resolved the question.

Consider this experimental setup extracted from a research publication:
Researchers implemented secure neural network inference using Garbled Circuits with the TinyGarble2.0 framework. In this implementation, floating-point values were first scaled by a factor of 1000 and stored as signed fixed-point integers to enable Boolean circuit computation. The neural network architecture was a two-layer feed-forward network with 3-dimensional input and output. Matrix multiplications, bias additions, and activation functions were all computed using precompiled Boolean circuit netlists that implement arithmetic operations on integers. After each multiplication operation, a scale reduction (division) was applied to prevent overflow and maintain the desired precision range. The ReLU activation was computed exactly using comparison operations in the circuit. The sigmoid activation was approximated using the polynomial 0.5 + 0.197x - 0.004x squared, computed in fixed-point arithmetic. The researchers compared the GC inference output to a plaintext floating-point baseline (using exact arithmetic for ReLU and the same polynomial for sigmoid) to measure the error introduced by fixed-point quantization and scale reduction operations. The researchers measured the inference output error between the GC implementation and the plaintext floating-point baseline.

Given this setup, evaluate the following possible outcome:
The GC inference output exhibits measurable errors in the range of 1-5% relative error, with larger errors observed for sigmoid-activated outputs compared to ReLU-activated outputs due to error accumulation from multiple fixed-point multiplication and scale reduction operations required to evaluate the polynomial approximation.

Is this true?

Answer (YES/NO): NO